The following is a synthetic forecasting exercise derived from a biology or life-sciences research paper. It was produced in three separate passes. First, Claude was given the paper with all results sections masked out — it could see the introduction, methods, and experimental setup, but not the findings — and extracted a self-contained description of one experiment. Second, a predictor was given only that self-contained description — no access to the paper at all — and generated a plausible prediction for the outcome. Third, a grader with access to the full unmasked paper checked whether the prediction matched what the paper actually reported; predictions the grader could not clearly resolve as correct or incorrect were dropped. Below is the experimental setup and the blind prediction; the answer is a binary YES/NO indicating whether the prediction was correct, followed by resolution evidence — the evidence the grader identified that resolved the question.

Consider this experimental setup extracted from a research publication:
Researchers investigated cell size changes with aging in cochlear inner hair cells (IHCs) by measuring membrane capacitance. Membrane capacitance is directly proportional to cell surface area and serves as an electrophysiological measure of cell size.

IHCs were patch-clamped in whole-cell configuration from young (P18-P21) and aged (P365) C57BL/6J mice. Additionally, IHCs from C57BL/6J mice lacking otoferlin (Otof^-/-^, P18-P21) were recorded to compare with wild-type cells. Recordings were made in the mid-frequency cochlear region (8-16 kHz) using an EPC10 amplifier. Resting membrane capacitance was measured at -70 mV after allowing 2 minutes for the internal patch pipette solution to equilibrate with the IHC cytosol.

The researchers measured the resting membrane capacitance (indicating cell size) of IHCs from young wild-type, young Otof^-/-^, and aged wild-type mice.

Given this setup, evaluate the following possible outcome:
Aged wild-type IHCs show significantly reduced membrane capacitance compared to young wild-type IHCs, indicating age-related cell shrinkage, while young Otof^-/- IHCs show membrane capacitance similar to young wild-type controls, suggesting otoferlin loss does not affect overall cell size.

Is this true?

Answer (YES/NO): NO